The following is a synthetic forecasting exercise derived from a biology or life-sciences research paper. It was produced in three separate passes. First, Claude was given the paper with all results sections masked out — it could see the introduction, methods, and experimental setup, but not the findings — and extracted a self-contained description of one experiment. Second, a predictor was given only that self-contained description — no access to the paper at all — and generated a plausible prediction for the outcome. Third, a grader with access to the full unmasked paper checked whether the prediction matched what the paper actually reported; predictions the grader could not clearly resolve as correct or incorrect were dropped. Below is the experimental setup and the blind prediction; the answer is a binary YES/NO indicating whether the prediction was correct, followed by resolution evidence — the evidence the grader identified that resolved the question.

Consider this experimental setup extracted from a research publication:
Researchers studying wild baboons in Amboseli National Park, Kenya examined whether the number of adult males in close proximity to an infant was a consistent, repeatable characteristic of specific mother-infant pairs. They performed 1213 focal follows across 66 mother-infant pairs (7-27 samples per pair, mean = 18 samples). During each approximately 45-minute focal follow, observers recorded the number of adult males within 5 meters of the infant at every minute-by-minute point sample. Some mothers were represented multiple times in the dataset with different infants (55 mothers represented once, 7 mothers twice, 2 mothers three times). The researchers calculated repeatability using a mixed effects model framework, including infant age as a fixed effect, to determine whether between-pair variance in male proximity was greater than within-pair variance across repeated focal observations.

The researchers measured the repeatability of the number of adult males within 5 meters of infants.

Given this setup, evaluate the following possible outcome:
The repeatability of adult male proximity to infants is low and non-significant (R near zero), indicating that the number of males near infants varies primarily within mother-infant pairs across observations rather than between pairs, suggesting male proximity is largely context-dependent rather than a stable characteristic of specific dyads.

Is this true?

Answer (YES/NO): NO